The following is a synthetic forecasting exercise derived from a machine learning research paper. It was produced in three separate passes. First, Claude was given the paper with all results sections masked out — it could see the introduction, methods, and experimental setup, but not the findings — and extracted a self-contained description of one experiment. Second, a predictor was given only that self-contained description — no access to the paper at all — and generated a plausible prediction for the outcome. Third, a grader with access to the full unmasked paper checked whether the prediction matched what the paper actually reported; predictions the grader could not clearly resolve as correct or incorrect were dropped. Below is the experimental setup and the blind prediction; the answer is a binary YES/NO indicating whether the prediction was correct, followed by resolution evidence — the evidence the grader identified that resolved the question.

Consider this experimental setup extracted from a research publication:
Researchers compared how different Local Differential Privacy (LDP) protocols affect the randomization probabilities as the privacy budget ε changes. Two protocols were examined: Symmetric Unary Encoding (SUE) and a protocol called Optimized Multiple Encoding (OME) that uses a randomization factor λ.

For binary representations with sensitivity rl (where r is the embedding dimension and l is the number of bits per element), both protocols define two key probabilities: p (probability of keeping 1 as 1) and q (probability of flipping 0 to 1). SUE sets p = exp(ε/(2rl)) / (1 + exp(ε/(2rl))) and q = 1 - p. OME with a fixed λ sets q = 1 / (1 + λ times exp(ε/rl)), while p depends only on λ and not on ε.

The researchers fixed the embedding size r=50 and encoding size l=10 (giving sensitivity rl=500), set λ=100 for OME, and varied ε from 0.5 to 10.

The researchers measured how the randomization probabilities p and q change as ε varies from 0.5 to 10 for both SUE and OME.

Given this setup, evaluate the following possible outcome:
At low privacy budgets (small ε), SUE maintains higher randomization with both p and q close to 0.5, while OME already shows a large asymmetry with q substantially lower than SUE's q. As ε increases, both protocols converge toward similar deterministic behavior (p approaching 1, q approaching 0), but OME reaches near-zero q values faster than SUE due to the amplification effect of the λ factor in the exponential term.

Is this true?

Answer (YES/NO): NO